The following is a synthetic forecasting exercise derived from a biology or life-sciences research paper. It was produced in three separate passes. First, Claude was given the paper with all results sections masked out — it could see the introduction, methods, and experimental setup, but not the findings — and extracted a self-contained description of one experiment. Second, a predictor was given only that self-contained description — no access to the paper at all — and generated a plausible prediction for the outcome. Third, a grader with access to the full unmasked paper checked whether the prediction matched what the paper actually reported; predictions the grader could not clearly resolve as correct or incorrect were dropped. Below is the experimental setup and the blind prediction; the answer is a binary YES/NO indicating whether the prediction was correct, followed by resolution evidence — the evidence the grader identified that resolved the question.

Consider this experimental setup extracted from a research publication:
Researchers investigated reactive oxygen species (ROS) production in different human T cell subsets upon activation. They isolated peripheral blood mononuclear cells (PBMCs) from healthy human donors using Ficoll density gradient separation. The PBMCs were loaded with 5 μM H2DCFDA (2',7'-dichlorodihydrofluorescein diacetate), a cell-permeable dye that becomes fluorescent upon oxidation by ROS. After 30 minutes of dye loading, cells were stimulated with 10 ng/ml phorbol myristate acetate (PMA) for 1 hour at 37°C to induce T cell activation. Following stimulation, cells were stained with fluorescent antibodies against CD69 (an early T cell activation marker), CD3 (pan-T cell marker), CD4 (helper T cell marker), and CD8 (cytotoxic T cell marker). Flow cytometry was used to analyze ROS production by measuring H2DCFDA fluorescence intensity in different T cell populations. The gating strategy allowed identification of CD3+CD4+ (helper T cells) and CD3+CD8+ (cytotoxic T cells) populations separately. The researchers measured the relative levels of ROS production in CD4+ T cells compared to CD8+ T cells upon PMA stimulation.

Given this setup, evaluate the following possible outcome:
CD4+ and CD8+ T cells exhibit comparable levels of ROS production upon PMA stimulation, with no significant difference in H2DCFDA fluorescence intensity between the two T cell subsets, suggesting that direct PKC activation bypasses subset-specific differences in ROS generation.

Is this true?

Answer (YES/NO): NO